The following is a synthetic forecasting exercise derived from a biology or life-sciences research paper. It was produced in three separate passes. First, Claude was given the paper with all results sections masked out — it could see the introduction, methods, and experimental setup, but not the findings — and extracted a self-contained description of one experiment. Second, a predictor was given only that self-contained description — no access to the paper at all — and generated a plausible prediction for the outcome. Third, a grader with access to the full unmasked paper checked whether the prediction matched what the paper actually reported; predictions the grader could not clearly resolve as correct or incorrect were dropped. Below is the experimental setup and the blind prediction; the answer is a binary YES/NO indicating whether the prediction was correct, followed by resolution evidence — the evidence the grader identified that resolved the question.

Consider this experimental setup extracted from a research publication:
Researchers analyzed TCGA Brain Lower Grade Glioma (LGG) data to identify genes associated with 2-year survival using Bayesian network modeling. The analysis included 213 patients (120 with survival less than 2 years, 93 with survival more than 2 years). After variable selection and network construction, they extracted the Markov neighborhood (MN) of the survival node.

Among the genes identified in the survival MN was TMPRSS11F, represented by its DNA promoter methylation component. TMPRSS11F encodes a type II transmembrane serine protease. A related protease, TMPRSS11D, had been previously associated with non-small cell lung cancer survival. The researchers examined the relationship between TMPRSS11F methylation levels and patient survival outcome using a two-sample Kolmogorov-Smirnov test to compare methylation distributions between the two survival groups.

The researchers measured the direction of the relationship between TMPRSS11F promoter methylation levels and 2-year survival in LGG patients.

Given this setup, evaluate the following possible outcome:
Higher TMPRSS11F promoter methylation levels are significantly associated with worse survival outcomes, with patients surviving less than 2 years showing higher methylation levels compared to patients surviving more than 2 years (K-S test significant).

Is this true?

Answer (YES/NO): NO